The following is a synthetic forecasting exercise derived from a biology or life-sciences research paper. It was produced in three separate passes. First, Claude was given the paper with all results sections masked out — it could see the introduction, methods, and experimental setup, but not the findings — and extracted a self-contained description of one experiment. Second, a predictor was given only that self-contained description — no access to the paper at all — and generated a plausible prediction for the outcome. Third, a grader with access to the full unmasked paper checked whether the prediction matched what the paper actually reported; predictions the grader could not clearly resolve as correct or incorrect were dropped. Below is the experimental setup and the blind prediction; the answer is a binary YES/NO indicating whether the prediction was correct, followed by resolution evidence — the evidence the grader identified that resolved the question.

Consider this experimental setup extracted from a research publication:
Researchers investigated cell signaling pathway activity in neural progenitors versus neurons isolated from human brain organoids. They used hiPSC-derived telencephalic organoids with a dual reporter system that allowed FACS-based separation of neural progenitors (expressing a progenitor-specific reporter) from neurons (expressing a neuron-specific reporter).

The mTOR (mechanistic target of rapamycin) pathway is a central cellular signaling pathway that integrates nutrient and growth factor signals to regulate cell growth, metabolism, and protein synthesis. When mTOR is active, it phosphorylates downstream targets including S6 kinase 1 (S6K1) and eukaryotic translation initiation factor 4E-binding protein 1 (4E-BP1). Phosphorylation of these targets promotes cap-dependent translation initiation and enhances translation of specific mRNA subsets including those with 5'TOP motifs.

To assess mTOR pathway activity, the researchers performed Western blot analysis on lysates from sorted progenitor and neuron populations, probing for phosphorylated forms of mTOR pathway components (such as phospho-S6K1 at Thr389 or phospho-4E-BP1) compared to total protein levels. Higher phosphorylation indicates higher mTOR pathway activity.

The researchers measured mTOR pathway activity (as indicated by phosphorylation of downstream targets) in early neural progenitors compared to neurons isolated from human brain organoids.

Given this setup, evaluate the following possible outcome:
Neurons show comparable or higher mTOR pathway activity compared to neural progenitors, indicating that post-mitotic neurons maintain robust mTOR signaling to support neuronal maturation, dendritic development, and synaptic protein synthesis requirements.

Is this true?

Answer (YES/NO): YES